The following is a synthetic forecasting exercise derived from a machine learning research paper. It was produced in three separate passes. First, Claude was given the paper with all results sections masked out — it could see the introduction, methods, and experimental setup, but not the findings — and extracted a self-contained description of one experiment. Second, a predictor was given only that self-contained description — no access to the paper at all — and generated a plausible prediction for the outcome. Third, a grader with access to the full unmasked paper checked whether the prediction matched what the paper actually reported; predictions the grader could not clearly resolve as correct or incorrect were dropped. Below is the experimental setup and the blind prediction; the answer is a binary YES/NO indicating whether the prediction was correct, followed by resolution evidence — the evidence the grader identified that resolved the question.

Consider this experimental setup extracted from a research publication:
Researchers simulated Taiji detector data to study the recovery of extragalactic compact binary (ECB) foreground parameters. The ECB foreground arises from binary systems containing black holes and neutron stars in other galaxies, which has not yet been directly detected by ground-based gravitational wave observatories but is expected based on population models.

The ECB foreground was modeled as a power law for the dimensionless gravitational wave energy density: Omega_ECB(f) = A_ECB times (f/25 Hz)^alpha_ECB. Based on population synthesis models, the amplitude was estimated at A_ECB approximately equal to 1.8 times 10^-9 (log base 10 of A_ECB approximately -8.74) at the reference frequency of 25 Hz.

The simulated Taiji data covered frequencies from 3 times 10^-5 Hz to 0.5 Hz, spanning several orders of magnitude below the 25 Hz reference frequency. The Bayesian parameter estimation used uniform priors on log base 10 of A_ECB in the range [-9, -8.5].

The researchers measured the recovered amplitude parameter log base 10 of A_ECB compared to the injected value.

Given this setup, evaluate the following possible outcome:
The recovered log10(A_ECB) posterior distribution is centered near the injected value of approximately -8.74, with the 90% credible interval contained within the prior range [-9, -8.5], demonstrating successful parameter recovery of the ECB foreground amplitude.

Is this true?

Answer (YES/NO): YES